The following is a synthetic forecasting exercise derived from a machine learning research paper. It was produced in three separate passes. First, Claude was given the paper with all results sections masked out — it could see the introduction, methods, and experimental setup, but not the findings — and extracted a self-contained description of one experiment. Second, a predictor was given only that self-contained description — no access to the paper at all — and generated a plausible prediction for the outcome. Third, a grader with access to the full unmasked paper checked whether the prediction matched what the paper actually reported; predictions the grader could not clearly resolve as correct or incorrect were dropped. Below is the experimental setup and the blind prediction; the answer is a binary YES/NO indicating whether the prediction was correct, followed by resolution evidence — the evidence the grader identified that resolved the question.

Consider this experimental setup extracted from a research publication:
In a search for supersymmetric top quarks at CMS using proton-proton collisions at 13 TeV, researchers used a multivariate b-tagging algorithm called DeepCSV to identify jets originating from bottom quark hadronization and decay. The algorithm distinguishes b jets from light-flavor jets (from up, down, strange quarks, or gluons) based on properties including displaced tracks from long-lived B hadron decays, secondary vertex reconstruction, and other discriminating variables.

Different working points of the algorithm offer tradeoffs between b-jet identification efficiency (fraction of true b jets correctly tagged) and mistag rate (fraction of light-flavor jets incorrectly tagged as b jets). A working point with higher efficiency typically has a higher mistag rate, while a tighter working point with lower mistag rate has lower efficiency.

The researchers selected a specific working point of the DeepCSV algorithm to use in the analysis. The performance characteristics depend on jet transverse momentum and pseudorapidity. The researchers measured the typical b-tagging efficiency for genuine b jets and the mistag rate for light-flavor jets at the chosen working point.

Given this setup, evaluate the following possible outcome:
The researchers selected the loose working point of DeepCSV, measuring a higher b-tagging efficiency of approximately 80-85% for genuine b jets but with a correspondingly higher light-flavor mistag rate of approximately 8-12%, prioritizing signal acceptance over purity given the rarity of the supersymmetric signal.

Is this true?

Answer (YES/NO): NO